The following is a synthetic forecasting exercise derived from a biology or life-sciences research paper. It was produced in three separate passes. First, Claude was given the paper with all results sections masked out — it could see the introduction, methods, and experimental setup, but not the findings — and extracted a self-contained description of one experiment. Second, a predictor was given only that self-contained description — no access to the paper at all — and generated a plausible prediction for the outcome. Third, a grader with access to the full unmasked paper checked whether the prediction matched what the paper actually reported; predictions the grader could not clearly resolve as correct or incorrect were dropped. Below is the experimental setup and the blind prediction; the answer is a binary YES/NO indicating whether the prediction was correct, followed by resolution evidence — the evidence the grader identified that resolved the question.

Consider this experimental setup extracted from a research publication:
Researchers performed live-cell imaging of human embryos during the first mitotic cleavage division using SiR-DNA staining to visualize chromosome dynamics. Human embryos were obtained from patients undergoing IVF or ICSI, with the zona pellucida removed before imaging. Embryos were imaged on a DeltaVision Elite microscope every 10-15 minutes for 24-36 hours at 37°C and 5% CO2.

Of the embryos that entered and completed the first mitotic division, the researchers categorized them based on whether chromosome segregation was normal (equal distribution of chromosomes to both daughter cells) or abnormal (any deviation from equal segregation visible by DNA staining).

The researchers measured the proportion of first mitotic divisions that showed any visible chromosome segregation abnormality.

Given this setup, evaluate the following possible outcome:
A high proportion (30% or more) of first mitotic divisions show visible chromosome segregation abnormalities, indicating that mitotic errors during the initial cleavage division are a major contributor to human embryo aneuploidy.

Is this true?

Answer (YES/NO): YES